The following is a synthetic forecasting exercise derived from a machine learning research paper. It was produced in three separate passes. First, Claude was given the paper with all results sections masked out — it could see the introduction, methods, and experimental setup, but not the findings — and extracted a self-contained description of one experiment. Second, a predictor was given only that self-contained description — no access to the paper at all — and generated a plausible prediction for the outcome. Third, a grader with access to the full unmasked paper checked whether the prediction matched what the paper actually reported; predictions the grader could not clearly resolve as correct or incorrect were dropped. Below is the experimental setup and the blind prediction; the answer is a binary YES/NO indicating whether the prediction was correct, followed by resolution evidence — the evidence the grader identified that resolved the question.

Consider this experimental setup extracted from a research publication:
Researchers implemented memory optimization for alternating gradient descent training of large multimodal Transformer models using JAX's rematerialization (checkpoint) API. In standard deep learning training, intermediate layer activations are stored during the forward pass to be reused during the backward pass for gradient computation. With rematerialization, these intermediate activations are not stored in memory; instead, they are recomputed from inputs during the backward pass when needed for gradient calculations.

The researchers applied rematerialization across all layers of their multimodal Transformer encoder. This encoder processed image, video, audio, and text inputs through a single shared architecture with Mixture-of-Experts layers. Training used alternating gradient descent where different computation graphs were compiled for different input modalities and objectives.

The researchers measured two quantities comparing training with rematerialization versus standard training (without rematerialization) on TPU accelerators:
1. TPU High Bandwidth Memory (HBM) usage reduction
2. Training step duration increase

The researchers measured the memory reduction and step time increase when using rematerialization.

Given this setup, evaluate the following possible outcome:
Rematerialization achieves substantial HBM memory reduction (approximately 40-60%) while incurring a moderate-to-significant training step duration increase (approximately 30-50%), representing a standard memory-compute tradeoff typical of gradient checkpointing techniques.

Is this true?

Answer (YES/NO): NO